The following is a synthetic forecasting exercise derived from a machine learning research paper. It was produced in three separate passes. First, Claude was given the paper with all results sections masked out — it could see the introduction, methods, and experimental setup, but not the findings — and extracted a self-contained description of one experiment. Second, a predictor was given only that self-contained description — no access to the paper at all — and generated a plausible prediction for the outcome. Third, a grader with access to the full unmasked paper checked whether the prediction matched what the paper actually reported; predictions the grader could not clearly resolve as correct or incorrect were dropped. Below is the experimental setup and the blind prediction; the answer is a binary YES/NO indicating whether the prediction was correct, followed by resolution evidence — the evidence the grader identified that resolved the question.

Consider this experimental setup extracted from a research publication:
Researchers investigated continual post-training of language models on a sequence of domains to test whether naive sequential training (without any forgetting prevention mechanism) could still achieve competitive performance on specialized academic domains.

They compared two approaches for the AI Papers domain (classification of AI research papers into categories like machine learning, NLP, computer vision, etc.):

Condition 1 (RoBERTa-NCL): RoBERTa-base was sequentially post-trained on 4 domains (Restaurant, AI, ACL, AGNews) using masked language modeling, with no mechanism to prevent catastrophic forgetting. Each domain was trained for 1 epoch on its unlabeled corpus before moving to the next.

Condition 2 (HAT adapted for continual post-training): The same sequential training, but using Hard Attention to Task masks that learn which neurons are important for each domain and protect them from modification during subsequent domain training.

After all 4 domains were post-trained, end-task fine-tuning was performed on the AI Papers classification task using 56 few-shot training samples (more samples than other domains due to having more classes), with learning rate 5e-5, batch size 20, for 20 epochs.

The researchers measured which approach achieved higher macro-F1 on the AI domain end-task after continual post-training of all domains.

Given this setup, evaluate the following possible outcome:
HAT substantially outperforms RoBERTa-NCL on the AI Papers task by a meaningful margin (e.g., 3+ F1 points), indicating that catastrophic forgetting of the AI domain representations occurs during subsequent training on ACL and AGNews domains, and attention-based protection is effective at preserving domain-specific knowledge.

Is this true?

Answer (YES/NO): NO